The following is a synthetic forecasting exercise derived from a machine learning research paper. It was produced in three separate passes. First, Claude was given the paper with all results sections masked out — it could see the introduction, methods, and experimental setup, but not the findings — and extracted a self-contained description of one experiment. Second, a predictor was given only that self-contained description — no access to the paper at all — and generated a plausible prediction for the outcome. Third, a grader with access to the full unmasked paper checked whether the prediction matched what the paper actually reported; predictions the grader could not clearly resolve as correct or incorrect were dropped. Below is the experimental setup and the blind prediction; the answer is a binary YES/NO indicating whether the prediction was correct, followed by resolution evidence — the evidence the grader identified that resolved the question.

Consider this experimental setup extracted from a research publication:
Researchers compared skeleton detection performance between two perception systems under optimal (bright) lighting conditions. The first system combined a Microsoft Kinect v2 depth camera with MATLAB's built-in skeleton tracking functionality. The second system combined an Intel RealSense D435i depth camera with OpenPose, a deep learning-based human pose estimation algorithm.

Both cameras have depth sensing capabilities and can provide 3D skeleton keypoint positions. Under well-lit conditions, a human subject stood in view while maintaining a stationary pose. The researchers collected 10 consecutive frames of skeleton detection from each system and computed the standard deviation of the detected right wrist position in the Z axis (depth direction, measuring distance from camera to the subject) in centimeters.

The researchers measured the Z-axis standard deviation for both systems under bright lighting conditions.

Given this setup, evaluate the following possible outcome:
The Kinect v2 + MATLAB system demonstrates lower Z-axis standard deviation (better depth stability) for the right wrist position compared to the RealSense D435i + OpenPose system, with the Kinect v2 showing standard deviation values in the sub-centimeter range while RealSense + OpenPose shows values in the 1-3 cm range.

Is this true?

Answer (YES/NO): NO